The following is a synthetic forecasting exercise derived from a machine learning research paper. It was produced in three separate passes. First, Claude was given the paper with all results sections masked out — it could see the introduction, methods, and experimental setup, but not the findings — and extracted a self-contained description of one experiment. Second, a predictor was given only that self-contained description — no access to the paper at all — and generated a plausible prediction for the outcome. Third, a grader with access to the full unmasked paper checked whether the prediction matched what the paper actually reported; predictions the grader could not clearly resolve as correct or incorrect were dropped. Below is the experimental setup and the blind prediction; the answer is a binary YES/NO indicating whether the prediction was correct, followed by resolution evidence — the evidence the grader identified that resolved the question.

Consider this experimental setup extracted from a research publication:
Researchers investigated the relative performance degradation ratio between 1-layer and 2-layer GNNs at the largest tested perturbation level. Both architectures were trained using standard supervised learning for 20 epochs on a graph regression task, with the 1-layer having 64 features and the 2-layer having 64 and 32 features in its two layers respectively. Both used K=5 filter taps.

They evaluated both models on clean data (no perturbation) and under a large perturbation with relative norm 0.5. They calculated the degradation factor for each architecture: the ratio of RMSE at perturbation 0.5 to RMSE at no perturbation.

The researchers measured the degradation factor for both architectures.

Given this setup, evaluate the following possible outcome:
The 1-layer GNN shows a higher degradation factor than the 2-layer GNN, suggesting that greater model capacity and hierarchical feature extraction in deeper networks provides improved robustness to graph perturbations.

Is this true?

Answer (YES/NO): NO